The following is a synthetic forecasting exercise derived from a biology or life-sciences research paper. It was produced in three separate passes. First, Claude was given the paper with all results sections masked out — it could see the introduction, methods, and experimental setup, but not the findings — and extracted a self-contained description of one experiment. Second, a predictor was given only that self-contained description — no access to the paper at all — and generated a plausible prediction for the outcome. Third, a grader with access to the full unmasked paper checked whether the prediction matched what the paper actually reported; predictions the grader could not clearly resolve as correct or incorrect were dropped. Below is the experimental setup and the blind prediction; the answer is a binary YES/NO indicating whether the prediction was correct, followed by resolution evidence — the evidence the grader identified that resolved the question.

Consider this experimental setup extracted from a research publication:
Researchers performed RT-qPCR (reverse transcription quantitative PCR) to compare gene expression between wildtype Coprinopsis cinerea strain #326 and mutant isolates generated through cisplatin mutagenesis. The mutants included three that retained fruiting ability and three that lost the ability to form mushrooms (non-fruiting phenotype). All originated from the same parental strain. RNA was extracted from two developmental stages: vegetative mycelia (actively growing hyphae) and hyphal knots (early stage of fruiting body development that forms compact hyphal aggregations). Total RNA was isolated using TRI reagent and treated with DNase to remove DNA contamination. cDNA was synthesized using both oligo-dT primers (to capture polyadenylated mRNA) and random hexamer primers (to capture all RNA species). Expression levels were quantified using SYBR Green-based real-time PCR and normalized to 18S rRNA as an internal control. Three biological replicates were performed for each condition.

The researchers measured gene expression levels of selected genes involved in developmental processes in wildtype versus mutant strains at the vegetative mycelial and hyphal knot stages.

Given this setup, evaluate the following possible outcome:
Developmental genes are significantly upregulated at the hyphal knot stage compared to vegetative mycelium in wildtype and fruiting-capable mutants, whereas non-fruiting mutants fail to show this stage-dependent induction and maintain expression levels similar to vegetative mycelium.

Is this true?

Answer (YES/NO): NO